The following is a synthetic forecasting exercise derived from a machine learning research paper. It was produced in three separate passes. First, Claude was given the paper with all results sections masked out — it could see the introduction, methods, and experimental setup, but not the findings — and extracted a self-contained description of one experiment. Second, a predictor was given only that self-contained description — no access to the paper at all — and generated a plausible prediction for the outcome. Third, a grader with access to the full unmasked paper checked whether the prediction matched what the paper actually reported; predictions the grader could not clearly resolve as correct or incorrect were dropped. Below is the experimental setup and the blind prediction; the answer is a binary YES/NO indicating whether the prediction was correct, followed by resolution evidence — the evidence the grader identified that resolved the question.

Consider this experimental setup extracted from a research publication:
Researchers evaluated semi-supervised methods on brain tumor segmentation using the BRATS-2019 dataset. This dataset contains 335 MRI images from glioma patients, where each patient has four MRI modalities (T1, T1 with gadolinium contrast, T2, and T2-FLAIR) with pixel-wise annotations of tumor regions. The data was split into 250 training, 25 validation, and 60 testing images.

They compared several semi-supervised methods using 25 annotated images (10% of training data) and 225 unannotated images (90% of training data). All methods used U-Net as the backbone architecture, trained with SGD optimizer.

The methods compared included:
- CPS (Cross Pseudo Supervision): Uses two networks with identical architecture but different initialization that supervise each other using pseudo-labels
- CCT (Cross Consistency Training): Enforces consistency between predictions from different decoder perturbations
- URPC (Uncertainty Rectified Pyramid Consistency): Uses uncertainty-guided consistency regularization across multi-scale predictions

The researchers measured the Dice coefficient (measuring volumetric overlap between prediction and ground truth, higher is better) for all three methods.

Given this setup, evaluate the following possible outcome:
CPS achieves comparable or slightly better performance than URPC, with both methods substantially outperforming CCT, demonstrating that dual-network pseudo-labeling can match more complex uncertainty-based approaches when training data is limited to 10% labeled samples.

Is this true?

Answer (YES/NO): NO